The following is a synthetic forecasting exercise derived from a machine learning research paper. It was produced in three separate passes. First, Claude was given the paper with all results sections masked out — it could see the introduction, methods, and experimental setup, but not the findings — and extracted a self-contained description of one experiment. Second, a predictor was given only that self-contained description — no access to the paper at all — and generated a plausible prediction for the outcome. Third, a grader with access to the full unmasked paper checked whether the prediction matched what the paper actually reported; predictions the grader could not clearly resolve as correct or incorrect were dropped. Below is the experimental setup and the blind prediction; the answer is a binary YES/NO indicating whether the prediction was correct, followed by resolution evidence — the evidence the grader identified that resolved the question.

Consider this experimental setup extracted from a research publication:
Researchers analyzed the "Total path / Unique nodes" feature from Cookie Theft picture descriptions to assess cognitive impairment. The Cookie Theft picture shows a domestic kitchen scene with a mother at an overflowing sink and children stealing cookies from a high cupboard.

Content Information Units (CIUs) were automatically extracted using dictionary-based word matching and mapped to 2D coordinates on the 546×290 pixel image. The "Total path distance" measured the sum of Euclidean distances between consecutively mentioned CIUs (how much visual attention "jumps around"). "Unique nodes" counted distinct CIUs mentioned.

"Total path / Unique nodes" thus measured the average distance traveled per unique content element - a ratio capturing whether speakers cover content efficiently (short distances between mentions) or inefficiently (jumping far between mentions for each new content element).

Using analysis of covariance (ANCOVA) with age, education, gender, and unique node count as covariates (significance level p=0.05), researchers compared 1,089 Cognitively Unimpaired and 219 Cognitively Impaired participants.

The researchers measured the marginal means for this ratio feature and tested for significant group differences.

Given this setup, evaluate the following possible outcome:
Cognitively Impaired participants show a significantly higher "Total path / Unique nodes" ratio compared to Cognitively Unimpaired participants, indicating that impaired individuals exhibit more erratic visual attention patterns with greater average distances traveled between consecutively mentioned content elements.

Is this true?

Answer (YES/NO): YES